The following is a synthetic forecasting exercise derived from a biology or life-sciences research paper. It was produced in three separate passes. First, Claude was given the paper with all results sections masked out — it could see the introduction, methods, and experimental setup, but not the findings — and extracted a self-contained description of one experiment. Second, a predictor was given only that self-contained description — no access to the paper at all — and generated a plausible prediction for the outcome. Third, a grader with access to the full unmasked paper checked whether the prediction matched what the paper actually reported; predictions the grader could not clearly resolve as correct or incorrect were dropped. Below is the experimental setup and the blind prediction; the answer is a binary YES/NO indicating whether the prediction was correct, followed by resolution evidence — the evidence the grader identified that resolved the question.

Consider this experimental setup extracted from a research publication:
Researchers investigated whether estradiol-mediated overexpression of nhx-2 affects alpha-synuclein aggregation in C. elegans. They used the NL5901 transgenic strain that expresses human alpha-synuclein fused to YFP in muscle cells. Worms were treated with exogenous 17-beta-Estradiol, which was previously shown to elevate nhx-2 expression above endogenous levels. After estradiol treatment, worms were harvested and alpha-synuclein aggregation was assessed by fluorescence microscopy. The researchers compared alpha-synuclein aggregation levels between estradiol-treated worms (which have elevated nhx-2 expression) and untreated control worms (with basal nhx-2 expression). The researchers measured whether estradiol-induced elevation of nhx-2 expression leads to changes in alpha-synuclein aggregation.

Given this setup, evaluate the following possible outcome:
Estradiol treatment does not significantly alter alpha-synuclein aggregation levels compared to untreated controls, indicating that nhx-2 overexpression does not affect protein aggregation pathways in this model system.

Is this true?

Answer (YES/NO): YES